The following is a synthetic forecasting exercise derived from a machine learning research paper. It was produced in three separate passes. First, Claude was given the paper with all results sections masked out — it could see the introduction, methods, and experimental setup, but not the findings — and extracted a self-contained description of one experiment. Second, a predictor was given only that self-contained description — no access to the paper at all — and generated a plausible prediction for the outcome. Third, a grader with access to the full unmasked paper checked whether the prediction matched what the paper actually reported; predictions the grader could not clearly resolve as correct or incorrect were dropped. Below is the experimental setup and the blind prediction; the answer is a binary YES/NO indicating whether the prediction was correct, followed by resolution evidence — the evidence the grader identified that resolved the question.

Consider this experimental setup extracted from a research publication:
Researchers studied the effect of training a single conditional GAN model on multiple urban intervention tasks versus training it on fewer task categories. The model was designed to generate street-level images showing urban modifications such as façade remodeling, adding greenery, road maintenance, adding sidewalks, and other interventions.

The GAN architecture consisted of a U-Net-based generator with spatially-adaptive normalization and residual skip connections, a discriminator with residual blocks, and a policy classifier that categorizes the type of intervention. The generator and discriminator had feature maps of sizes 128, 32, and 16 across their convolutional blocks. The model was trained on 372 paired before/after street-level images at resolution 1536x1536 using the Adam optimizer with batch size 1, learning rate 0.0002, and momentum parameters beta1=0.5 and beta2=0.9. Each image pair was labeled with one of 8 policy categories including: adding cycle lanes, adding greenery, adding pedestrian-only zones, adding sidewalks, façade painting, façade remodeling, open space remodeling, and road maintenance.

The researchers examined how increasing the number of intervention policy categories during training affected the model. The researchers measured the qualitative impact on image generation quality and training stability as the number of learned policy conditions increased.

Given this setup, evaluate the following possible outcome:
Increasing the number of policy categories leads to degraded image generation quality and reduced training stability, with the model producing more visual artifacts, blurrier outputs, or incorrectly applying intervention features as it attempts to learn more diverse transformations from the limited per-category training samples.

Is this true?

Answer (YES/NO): YES